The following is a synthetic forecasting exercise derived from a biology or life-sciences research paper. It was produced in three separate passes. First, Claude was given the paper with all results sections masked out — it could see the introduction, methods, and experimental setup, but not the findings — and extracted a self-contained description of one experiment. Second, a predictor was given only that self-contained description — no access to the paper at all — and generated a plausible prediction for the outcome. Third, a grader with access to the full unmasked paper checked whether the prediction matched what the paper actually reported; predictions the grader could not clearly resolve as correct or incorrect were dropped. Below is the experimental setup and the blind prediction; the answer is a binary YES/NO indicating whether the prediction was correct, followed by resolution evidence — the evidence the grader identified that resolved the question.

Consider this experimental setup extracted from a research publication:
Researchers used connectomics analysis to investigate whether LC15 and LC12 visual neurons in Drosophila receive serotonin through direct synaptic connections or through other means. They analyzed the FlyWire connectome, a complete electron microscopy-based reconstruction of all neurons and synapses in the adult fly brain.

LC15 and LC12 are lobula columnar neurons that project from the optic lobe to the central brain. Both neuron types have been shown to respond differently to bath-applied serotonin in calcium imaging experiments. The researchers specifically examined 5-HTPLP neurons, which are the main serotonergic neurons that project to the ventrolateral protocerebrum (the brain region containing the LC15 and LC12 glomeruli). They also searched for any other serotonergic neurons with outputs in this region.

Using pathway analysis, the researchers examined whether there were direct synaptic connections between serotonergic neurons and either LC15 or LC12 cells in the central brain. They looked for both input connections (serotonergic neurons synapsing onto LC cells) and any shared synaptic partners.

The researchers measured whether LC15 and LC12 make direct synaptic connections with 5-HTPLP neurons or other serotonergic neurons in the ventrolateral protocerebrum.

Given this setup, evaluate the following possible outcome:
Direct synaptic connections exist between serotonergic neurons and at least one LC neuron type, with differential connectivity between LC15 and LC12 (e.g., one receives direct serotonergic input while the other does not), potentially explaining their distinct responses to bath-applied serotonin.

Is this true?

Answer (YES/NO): NO